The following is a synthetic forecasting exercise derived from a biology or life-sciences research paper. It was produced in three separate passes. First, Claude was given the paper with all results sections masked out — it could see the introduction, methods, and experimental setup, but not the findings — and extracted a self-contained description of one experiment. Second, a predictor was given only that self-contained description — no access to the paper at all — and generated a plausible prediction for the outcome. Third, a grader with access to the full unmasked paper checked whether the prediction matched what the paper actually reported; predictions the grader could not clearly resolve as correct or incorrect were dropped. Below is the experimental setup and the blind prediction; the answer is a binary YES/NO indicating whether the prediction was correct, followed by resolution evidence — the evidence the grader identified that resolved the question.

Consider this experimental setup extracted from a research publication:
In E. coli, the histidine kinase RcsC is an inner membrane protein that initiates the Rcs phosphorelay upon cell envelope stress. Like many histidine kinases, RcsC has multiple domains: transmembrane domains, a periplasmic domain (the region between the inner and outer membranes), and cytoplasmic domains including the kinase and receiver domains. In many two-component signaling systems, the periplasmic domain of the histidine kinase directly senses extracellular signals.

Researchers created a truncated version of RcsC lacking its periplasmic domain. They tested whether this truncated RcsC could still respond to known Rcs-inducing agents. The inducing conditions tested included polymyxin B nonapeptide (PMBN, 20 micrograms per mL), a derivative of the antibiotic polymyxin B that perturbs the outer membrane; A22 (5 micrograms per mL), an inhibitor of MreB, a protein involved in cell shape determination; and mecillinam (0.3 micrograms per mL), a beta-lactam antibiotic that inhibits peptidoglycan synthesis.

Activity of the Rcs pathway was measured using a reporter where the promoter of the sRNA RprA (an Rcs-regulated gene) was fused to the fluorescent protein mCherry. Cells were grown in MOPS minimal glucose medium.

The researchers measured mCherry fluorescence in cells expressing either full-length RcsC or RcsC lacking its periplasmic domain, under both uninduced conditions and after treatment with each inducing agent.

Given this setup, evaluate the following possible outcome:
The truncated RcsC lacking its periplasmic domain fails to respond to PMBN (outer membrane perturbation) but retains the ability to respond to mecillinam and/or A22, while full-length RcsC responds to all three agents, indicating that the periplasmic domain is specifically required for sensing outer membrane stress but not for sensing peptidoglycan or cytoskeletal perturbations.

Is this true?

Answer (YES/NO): NO